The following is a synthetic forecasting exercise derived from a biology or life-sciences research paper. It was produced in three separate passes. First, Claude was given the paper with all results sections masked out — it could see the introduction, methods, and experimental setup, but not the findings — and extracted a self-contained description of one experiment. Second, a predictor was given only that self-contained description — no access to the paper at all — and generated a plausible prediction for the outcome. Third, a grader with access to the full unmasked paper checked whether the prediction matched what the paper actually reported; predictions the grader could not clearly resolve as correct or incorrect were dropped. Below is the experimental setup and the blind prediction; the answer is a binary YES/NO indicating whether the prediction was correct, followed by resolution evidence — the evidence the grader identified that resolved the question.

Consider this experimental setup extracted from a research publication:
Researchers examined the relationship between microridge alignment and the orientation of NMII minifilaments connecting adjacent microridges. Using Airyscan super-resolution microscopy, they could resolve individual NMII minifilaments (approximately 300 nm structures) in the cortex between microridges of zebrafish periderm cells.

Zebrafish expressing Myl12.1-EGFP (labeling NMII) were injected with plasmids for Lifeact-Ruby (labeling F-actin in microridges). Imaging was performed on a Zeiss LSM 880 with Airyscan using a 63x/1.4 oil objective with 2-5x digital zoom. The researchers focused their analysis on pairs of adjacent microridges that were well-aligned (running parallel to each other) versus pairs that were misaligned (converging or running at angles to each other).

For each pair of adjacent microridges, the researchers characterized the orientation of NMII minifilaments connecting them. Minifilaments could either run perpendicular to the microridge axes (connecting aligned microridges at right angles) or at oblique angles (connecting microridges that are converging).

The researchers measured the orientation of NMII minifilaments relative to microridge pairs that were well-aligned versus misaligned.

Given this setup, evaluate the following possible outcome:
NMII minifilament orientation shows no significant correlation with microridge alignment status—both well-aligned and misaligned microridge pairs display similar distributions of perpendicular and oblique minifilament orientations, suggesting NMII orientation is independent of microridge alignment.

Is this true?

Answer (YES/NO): NO